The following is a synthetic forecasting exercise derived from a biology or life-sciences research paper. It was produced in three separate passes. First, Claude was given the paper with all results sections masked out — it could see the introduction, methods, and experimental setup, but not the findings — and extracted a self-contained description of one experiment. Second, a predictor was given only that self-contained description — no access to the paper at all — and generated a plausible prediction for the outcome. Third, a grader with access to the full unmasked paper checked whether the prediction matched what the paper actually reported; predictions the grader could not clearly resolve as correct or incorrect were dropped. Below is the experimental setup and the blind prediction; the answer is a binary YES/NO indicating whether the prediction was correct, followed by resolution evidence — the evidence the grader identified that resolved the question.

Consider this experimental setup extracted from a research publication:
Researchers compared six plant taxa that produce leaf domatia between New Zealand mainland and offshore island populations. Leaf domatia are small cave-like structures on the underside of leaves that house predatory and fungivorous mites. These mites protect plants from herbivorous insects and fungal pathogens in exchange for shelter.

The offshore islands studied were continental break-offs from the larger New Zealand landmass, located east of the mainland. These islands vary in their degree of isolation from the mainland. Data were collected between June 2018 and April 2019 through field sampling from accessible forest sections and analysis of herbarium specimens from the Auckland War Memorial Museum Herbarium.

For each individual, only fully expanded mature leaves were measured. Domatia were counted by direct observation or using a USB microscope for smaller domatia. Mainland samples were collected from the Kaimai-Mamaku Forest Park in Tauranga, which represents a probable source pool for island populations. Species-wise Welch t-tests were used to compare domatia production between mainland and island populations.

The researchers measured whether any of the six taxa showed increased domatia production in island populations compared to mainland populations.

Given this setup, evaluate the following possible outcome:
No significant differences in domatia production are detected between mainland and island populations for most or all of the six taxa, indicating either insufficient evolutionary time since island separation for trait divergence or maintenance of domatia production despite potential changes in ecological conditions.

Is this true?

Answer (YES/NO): NO